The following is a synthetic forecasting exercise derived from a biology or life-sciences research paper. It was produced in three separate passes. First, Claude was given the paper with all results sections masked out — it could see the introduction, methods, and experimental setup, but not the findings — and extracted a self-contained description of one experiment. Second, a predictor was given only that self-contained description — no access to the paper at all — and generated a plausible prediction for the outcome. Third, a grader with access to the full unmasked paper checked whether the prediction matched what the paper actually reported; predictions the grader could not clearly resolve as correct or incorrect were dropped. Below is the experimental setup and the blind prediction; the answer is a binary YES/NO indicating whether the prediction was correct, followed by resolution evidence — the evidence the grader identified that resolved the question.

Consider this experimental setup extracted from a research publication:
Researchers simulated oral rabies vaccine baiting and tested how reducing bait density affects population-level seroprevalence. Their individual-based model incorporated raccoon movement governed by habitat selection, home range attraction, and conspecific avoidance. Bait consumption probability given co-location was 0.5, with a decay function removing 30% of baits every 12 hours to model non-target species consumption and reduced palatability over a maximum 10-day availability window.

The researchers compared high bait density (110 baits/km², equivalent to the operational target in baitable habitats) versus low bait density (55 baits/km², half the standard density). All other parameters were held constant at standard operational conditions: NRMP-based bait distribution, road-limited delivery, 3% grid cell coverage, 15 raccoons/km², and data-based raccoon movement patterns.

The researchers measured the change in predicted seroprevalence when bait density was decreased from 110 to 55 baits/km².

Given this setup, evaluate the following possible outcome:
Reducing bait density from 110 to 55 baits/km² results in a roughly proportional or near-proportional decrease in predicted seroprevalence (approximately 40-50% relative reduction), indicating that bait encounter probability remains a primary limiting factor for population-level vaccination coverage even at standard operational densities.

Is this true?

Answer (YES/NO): NO